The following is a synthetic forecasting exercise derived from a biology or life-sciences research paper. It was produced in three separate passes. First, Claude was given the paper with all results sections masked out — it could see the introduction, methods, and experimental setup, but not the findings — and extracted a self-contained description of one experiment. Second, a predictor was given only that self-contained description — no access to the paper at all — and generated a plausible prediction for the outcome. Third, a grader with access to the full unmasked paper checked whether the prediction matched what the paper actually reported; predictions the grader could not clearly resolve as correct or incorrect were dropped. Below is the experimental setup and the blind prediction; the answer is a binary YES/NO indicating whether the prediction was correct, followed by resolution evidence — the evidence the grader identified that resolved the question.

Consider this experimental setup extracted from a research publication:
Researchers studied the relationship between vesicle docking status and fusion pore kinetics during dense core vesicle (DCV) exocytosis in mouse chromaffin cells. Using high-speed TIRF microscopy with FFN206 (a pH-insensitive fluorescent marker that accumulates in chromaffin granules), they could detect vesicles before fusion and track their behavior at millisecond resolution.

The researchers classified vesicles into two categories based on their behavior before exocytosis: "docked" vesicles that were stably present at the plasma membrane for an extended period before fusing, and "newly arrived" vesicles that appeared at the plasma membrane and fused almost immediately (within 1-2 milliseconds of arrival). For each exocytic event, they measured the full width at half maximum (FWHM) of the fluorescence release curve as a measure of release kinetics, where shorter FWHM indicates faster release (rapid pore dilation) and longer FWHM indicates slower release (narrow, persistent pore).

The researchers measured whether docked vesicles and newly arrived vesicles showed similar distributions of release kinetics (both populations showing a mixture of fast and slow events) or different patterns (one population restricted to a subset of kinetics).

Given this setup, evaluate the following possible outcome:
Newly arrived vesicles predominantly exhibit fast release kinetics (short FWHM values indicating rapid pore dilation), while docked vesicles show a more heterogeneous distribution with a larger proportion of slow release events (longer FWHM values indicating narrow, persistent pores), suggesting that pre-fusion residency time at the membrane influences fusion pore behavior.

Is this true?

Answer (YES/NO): YES